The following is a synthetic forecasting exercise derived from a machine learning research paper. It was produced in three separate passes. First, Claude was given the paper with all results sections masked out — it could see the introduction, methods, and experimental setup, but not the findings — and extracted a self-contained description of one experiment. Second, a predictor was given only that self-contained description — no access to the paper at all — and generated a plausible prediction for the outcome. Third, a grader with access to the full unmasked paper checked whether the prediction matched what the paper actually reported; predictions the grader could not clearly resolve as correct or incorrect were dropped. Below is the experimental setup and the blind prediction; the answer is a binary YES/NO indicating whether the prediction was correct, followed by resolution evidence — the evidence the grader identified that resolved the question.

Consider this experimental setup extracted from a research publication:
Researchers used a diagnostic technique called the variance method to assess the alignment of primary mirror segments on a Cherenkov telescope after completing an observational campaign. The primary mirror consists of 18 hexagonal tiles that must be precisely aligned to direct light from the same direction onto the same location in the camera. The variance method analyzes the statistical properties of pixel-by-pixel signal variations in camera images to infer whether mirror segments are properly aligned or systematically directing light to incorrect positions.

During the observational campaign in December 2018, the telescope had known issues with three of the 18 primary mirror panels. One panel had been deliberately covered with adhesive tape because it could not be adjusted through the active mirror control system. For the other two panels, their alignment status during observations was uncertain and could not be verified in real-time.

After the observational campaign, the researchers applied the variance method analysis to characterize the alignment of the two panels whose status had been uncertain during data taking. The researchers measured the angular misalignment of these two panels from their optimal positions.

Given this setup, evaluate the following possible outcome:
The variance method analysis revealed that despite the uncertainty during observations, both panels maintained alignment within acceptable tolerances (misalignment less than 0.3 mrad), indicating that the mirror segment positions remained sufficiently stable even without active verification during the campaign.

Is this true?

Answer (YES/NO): NO